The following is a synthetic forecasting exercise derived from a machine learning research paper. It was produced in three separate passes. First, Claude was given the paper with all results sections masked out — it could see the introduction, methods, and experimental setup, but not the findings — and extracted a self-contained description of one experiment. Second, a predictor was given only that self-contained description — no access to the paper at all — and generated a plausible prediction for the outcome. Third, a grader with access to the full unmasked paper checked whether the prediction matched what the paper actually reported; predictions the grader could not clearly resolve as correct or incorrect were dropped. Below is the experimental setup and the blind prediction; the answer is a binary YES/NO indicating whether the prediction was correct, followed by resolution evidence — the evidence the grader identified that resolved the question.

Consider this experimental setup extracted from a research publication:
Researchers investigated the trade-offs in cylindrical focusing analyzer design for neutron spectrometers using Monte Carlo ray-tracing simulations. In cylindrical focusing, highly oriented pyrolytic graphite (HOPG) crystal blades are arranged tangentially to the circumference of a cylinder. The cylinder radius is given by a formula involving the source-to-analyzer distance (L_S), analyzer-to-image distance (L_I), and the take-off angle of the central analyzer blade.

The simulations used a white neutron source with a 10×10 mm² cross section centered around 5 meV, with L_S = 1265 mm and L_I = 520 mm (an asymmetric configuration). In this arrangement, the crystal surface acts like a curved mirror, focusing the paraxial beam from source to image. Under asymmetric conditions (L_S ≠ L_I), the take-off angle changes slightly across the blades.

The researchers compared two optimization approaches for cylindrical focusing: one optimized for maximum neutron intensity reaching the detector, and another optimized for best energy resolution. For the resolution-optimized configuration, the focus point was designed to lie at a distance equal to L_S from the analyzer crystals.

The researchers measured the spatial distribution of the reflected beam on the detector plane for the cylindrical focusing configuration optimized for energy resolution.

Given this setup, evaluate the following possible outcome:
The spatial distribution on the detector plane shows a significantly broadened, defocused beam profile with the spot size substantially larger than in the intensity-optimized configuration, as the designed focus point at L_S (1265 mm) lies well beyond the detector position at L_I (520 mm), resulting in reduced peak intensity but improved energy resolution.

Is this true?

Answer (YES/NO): YES